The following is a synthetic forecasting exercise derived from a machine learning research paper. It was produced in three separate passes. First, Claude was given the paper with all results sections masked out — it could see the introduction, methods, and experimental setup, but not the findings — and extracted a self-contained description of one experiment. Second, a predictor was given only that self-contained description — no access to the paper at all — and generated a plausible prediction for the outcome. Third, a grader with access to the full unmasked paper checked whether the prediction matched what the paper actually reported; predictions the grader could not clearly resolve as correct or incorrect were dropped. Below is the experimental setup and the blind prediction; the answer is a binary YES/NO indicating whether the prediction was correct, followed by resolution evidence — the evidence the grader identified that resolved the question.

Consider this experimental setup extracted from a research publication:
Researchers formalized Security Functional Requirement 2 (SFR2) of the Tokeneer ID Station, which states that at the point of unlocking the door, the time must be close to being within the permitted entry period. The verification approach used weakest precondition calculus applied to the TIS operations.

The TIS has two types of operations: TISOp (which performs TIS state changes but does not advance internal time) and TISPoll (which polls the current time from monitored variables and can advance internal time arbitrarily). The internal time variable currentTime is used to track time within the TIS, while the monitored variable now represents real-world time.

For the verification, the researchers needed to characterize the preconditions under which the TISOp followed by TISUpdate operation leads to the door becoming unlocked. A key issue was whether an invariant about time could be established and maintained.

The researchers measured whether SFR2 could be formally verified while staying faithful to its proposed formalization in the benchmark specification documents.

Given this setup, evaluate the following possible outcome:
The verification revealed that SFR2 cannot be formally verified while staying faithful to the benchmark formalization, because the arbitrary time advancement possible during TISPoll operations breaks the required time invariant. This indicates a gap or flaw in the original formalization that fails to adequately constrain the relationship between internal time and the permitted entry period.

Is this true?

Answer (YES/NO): NO